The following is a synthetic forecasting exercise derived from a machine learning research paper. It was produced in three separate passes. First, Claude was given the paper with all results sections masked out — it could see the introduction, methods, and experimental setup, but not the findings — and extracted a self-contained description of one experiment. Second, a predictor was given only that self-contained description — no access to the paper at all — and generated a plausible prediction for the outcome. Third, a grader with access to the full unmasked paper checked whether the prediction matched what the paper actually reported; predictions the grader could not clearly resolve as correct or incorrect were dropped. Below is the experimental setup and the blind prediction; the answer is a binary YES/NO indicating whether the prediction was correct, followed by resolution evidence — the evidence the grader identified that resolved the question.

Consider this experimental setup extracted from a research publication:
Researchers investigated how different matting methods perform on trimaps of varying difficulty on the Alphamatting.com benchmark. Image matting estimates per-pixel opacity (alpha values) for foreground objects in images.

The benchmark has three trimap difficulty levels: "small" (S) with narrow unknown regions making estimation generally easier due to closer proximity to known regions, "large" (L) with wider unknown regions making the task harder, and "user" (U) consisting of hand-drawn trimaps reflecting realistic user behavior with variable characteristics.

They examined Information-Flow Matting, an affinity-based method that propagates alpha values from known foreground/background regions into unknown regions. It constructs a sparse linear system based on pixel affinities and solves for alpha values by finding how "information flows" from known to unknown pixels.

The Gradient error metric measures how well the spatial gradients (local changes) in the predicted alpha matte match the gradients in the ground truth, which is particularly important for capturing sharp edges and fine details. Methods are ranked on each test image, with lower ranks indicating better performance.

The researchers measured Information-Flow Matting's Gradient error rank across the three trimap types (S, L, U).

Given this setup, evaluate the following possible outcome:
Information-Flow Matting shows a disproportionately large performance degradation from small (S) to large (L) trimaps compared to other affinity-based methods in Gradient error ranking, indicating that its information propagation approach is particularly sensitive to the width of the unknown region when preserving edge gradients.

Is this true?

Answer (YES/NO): NO